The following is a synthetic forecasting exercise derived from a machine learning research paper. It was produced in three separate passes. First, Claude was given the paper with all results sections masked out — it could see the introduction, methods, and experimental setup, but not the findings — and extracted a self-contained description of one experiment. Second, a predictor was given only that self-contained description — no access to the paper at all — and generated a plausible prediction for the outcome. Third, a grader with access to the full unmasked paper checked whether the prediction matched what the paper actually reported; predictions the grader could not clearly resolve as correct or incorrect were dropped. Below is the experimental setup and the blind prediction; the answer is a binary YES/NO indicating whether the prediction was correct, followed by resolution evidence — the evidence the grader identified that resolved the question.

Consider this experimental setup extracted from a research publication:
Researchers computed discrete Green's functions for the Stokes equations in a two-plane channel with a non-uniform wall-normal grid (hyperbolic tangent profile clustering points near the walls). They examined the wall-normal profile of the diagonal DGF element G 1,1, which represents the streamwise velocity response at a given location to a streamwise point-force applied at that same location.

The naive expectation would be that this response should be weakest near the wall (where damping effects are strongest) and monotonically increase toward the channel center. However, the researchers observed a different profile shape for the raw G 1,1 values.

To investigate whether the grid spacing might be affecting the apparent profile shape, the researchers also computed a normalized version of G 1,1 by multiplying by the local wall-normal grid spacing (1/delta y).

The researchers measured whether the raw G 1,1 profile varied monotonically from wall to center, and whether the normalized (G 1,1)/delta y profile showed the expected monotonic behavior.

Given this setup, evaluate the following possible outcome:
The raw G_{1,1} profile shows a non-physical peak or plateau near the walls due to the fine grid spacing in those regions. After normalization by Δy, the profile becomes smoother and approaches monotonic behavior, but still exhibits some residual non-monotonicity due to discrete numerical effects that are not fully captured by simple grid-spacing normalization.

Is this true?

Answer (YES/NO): NO